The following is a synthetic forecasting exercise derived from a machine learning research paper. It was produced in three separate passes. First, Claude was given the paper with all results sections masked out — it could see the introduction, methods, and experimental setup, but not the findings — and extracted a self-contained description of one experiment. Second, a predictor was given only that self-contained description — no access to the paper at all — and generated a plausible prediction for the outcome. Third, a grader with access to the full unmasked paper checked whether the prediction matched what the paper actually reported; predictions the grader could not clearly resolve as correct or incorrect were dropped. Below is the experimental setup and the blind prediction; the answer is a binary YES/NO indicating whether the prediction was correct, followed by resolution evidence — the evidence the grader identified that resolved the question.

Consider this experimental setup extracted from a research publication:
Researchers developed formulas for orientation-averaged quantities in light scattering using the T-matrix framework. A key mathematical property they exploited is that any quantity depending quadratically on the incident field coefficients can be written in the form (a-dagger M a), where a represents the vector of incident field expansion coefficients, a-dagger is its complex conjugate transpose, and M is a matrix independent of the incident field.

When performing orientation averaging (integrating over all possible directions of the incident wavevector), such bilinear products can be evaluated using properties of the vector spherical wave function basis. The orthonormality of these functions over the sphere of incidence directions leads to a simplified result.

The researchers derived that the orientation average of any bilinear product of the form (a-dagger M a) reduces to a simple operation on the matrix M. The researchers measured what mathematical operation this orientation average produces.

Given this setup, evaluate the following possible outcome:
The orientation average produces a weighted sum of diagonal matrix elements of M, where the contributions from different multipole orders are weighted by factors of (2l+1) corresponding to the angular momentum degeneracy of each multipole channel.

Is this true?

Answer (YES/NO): NO